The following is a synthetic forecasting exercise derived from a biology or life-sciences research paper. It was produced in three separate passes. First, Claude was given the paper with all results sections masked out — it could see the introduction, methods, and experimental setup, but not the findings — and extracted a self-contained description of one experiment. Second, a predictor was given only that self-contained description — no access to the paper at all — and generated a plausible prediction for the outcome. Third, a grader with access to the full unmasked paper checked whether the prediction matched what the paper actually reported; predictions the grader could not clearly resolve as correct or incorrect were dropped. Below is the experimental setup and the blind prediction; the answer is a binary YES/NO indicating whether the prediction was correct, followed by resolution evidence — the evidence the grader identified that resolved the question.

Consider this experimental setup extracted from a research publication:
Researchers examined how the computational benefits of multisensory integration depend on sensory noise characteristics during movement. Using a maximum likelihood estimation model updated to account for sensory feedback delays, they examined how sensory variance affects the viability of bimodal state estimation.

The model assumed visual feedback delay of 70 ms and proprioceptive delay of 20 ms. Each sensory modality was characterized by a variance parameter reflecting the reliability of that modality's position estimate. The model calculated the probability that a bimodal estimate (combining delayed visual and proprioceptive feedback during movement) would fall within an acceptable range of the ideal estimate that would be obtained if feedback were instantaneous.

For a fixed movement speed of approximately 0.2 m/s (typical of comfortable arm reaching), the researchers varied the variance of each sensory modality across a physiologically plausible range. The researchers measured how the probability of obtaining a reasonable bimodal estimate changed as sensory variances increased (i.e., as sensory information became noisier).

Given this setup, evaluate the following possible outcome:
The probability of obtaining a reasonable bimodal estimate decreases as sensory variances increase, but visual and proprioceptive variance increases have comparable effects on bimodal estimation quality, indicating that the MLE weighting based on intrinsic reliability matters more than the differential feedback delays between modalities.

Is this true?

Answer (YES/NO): NO